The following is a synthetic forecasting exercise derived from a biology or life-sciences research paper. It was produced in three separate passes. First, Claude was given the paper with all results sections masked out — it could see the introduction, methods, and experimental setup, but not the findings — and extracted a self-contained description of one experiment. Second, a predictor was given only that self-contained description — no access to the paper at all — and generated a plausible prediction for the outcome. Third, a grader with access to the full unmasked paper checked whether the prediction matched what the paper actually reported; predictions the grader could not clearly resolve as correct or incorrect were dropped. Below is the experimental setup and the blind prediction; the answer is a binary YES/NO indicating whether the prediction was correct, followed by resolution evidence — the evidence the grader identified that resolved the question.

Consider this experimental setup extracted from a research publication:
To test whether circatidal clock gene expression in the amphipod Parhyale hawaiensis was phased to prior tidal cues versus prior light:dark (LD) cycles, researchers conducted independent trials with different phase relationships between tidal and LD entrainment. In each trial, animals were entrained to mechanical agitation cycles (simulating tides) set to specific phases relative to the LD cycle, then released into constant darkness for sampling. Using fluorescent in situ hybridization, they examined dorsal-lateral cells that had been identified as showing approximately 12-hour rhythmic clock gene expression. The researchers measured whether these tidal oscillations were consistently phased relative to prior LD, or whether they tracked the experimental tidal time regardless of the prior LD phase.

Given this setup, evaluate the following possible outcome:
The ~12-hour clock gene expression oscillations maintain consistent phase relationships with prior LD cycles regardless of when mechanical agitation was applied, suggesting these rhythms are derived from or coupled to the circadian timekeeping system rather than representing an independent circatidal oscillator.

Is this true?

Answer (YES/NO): NO